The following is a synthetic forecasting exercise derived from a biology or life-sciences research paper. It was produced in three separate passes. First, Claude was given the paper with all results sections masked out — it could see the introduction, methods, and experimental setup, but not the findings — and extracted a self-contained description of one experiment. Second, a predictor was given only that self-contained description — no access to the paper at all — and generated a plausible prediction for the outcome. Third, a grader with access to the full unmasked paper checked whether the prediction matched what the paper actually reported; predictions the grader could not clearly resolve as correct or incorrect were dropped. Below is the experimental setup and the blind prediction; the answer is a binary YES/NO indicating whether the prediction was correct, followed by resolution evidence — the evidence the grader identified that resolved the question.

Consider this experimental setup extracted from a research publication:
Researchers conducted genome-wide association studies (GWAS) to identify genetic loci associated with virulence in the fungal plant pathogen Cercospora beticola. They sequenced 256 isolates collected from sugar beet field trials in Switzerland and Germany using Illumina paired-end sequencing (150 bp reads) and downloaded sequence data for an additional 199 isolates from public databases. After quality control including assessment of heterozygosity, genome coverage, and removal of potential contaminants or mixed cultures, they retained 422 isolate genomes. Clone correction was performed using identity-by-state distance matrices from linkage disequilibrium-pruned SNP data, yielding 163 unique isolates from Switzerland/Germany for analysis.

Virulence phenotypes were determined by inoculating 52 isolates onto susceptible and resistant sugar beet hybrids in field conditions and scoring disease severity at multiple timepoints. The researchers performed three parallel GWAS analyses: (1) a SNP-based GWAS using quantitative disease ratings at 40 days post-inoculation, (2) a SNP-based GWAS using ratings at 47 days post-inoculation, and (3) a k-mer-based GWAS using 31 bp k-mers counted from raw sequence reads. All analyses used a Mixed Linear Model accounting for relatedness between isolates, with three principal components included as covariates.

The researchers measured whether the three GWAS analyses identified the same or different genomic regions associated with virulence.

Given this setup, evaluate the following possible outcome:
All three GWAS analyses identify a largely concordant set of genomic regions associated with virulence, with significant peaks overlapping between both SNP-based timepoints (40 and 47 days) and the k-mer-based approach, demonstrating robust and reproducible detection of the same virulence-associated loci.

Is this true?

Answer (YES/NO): YES